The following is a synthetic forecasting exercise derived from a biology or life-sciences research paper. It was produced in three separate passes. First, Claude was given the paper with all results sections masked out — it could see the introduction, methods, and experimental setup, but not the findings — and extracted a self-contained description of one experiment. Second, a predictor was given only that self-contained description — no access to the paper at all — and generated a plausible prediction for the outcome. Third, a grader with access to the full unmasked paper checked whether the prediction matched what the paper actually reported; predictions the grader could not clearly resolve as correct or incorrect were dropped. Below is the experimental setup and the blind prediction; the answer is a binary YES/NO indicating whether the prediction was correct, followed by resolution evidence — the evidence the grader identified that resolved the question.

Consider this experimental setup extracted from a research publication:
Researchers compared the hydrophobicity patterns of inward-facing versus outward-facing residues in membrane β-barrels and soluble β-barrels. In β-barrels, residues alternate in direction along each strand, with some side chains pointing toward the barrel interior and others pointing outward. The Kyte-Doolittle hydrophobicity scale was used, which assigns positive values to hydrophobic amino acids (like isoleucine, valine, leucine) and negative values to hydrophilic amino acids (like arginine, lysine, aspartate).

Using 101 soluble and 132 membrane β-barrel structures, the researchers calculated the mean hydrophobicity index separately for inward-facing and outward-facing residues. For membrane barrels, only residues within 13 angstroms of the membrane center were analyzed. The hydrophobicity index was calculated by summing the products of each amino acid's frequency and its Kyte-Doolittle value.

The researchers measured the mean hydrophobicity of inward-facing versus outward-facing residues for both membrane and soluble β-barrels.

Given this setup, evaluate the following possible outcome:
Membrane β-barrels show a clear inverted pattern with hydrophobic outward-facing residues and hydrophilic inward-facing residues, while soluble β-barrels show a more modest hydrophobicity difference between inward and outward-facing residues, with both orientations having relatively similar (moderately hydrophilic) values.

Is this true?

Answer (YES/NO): NO